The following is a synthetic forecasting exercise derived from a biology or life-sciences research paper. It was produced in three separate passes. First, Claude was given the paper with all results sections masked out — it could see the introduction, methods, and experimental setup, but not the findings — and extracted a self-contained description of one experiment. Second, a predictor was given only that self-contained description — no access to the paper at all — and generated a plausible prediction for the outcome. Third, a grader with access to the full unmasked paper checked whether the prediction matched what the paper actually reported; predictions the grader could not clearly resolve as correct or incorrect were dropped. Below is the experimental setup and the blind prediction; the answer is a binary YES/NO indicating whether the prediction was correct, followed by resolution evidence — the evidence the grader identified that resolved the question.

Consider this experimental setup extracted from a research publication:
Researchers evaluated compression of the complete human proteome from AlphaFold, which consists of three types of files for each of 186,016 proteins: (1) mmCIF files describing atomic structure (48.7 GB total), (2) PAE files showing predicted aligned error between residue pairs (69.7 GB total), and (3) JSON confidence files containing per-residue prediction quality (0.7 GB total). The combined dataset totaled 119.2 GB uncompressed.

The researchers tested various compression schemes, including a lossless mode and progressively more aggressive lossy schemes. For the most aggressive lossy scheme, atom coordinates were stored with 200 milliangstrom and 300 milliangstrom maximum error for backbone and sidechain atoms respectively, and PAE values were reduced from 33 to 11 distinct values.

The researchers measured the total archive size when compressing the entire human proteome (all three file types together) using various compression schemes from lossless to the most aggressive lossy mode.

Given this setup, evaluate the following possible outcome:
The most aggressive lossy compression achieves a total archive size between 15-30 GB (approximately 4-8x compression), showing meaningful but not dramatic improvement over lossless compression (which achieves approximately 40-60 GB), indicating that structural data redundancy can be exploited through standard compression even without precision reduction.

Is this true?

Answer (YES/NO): NO